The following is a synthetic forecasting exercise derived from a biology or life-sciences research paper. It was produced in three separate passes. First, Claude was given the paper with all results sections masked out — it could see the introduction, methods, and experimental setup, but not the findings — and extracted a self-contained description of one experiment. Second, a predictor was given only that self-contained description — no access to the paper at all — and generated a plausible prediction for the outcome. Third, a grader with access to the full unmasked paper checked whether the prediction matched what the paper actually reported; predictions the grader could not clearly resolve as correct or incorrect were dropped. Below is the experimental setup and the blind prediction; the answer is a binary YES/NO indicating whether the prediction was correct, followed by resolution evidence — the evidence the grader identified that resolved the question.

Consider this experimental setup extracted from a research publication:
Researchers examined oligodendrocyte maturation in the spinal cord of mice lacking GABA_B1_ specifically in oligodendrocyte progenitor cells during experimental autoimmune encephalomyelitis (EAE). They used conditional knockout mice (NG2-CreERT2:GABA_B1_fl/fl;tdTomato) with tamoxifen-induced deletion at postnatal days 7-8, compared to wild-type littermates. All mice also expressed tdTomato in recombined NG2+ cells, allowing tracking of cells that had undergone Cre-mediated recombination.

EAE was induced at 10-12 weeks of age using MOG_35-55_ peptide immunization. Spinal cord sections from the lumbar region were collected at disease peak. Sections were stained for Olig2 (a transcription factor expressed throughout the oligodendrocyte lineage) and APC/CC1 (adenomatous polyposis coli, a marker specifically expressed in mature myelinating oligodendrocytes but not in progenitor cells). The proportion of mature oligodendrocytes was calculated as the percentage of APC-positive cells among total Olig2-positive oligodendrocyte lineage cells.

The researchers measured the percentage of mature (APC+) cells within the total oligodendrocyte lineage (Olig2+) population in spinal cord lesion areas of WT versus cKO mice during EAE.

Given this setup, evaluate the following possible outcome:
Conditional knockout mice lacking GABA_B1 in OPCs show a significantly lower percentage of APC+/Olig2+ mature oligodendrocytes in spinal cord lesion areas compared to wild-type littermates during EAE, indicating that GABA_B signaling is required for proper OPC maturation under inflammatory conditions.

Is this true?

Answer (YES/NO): NO